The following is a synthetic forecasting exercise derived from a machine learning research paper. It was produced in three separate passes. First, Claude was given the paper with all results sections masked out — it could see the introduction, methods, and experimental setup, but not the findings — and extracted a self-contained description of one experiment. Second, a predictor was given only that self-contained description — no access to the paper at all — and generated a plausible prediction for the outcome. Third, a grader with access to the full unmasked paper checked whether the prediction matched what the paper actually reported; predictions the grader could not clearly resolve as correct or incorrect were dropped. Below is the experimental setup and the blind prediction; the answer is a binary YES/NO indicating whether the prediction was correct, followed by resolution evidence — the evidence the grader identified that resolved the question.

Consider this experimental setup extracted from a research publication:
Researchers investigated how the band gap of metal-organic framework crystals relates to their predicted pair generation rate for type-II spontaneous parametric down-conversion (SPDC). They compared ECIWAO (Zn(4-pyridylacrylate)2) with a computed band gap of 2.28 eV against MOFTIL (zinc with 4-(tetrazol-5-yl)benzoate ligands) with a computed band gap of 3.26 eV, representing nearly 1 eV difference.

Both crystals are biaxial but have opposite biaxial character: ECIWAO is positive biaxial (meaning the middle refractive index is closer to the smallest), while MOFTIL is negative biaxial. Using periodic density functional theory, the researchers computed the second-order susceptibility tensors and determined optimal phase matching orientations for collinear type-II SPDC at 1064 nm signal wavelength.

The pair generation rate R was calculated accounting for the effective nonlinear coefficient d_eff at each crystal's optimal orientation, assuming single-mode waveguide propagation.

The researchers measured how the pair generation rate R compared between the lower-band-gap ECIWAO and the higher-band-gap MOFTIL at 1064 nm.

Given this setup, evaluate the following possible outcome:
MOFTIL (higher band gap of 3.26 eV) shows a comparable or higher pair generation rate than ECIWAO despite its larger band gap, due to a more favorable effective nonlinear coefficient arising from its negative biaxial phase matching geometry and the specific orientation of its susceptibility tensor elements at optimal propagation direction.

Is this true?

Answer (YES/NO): NO